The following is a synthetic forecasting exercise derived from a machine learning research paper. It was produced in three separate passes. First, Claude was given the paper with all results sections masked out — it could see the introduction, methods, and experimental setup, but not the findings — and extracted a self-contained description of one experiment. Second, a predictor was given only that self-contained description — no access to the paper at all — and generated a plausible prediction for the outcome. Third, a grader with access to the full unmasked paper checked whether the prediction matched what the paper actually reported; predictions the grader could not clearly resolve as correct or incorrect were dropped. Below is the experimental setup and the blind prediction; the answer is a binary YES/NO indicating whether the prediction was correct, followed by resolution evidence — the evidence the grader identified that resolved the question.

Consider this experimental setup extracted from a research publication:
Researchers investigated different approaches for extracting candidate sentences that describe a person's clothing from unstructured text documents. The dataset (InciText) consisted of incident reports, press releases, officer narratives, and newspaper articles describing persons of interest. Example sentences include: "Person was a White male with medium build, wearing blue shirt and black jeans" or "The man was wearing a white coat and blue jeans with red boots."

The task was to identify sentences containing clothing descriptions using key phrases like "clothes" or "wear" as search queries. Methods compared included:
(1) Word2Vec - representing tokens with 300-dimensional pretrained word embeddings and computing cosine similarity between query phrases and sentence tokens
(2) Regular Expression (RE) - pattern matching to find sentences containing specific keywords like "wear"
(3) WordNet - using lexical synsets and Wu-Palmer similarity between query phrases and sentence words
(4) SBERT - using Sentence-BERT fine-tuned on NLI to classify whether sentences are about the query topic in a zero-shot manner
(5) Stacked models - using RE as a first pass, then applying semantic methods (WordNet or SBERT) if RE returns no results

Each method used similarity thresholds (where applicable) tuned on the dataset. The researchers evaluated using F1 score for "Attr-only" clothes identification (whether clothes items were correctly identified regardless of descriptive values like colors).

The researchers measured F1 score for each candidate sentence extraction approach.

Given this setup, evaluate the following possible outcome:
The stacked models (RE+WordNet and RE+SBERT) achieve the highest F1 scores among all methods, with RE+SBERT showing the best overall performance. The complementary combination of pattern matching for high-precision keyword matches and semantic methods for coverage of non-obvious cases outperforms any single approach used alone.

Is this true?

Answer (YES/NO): NO